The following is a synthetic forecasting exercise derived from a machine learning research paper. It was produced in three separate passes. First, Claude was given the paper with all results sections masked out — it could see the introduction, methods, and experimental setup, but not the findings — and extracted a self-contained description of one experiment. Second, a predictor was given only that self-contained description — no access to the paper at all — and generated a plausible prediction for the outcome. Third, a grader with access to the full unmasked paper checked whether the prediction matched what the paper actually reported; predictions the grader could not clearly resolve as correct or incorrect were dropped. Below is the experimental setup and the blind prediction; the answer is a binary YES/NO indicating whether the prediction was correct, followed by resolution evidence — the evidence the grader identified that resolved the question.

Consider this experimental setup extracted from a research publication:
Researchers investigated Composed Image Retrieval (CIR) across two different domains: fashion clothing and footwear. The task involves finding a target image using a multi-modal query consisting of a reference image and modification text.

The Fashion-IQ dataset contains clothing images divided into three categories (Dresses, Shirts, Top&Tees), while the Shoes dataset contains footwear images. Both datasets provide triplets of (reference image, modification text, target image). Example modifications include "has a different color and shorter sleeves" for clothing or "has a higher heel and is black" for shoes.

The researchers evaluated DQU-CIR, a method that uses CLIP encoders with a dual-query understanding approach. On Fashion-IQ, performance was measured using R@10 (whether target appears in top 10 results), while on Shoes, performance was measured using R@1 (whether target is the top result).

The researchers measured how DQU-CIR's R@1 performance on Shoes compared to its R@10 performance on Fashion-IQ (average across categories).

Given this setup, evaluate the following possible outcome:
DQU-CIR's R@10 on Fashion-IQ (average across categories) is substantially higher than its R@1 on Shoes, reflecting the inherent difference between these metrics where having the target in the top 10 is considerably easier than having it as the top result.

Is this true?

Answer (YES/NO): YES